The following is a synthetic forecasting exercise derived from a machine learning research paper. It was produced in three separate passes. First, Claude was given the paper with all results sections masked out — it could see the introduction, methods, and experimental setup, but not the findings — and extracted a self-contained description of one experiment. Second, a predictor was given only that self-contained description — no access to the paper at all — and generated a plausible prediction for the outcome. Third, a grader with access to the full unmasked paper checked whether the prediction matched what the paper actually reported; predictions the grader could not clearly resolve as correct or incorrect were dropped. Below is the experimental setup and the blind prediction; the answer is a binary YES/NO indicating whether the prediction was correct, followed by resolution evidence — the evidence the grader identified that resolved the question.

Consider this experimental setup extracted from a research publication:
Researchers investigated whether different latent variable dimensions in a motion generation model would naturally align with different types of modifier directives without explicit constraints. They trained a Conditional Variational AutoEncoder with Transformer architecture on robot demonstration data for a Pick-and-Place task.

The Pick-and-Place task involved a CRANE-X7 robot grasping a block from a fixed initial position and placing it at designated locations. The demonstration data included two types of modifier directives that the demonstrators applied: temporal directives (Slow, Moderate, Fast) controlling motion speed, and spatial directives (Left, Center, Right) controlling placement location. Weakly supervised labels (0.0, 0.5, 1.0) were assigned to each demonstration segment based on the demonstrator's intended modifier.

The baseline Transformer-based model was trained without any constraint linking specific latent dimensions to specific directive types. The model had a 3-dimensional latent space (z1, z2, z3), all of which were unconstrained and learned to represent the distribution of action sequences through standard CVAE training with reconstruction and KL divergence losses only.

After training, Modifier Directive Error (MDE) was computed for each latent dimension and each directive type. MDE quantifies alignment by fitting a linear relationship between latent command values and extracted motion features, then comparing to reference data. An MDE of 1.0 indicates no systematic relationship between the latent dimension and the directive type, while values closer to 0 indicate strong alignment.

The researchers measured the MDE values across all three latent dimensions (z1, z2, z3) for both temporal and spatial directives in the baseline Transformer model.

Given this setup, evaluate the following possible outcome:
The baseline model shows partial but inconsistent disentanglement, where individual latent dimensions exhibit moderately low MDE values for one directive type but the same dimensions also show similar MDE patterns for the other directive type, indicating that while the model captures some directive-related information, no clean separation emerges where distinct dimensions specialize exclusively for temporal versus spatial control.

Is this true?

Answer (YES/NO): NO